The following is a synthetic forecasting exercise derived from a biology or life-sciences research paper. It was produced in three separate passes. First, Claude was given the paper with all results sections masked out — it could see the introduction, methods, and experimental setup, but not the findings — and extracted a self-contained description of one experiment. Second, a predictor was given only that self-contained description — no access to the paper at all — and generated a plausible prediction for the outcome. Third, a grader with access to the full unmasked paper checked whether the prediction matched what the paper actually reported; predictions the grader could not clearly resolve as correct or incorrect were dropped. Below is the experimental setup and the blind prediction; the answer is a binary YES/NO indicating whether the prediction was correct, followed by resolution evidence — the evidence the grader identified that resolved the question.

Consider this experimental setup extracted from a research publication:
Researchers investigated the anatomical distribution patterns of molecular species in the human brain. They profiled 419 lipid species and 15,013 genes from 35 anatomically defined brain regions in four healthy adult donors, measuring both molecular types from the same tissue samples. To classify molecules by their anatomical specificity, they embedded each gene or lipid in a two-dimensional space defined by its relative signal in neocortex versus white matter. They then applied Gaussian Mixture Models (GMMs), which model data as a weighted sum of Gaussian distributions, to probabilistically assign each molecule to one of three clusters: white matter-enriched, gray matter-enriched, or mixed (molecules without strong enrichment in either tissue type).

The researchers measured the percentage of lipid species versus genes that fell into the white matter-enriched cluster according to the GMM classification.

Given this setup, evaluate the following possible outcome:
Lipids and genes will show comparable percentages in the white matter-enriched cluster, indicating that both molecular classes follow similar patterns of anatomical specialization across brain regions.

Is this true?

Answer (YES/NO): NO